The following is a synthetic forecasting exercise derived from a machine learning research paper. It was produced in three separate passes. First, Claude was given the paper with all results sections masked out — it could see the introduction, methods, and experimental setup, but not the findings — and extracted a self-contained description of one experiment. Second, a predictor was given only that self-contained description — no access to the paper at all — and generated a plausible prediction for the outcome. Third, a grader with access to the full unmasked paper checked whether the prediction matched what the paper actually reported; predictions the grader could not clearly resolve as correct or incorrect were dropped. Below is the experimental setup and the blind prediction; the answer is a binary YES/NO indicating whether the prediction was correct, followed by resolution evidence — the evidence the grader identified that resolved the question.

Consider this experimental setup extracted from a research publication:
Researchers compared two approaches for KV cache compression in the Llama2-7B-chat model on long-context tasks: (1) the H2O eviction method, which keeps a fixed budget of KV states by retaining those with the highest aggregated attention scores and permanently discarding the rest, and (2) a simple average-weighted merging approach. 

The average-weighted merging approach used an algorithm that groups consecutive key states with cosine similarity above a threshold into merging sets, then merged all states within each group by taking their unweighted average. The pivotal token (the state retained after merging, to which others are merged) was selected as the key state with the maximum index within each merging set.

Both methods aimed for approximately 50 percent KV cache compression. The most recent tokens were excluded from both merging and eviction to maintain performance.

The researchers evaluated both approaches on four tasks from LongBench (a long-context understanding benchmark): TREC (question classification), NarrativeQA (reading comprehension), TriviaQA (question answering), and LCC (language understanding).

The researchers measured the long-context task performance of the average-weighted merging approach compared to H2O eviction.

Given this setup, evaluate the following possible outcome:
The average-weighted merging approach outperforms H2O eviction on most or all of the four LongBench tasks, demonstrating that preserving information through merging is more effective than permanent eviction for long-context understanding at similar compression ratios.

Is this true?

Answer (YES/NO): NO